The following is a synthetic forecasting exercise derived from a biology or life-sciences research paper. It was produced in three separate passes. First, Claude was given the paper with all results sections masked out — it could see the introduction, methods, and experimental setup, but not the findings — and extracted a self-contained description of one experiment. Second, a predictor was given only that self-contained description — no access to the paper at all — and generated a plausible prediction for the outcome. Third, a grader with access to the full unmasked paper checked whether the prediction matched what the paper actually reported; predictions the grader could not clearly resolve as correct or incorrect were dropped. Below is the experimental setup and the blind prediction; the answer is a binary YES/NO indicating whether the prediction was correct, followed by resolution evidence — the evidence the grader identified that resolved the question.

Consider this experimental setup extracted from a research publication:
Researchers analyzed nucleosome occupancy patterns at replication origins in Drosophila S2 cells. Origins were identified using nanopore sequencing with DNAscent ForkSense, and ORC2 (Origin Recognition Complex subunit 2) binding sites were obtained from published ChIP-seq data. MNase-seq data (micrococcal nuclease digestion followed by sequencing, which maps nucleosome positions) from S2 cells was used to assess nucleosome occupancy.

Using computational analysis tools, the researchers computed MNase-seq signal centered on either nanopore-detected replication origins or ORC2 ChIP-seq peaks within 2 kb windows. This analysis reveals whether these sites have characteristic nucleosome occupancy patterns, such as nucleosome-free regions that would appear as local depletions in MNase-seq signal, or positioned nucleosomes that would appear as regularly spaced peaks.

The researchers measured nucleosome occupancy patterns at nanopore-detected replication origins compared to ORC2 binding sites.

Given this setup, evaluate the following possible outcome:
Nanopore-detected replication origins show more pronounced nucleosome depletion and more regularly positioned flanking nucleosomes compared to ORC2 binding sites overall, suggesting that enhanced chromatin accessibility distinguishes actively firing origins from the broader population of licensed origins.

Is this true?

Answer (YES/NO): NO